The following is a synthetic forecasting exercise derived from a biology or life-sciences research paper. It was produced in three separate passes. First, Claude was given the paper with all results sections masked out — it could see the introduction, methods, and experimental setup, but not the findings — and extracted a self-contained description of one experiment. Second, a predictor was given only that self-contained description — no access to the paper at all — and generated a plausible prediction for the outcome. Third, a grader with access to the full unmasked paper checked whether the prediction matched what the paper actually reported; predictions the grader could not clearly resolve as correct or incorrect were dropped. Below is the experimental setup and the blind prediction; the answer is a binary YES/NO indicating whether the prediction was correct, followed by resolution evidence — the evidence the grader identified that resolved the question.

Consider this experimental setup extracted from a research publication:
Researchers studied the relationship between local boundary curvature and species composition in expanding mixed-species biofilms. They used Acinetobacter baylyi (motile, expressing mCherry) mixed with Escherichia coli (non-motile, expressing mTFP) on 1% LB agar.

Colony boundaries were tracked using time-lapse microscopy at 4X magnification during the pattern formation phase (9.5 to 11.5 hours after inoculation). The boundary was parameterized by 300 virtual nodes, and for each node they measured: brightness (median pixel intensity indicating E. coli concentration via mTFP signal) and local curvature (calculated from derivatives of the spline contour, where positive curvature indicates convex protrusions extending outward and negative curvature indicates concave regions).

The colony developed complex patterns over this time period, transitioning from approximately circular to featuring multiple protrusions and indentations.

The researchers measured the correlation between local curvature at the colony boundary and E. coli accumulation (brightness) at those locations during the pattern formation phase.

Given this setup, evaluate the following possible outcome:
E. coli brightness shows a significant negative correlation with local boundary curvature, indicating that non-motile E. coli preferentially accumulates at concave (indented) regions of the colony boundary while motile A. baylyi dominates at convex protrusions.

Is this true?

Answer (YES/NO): YES